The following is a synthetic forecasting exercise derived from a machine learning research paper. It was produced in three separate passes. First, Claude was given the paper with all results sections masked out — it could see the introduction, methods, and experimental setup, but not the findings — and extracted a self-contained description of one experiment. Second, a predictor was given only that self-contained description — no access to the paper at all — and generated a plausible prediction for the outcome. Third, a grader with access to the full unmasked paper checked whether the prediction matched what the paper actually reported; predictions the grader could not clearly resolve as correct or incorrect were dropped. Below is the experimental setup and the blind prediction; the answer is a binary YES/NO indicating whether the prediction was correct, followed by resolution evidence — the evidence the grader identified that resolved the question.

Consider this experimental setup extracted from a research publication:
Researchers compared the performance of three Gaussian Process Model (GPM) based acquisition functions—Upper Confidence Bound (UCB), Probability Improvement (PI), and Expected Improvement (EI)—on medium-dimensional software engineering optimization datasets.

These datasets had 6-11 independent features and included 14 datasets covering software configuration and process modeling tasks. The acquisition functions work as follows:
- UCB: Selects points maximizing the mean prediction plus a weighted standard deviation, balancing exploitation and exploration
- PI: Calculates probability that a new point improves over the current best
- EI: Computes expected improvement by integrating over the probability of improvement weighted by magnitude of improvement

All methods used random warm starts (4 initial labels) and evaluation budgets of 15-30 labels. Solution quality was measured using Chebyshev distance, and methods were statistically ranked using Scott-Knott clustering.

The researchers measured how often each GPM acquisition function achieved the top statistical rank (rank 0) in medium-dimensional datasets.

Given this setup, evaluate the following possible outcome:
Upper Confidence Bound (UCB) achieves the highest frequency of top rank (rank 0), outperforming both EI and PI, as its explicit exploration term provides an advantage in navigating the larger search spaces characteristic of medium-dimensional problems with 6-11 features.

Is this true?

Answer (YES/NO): NO